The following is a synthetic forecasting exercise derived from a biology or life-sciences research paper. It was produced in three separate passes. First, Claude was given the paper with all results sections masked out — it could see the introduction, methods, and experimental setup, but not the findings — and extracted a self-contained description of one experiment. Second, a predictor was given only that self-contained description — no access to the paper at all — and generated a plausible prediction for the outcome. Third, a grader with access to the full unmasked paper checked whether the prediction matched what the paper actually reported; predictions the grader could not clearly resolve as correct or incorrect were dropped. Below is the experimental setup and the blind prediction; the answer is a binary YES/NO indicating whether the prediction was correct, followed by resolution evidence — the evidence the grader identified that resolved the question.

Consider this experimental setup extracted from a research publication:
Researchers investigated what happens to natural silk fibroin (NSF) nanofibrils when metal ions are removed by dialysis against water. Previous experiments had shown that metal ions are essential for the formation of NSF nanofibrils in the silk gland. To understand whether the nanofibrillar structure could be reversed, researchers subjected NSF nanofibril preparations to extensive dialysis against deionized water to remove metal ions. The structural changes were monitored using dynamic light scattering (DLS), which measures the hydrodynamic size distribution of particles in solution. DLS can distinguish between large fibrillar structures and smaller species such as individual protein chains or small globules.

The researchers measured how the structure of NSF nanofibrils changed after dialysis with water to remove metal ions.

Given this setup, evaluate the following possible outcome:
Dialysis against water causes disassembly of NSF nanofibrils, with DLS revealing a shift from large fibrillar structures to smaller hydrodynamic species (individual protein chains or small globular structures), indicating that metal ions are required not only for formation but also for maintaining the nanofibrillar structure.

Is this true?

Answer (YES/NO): NO